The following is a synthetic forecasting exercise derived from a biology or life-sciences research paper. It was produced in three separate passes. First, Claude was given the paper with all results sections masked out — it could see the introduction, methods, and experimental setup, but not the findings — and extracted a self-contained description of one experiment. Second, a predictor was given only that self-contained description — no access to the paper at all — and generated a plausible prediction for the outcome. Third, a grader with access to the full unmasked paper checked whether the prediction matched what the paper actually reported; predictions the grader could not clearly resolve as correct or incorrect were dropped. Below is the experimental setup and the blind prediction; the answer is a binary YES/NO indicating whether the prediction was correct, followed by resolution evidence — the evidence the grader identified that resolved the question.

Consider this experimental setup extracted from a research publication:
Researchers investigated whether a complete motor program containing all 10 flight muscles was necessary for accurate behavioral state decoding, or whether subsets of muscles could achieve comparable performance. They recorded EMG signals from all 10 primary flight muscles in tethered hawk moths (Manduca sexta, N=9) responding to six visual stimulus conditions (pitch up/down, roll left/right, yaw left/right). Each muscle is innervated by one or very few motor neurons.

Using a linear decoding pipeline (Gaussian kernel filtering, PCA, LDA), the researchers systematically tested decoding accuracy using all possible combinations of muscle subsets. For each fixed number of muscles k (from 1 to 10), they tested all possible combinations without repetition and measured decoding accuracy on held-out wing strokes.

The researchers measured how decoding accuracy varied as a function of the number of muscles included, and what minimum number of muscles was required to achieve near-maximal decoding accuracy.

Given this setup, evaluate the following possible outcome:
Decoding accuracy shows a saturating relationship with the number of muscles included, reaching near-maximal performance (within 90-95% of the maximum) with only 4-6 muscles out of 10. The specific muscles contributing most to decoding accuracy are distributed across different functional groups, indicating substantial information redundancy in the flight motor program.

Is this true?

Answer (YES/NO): NO